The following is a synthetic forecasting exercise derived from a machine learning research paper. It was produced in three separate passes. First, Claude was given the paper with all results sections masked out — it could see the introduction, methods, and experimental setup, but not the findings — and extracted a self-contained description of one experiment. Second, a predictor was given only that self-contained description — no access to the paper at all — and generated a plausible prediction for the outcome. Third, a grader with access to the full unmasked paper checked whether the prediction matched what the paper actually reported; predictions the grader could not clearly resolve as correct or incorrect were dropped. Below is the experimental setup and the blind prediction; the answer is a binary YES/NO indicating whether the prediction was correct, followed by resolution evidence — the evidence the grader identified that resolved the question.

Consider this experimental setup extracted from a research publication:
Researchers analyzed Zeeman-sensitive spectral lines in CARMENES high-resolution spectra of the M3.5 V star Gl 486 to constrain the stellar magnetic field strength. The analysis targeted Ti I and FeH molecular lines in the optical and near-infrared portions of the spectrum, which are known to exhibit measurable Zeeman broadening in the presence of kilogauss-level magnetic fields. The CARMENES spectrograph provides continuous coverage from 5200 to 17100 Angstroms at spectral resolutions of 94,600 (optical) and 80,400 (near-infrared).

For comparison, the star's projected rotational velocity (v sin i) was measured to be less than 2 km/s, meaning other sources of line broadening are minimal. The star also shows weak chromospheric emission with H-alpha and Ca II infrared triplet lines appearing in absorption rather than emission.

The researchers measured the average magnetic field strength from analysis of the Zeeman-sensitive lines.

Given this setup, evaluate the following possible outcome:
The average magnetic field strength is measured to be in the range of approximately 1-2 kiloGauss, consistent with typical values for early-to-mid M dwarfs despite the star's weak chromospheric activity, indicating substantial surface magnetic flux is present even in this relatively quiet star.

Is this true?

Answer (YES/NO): NO